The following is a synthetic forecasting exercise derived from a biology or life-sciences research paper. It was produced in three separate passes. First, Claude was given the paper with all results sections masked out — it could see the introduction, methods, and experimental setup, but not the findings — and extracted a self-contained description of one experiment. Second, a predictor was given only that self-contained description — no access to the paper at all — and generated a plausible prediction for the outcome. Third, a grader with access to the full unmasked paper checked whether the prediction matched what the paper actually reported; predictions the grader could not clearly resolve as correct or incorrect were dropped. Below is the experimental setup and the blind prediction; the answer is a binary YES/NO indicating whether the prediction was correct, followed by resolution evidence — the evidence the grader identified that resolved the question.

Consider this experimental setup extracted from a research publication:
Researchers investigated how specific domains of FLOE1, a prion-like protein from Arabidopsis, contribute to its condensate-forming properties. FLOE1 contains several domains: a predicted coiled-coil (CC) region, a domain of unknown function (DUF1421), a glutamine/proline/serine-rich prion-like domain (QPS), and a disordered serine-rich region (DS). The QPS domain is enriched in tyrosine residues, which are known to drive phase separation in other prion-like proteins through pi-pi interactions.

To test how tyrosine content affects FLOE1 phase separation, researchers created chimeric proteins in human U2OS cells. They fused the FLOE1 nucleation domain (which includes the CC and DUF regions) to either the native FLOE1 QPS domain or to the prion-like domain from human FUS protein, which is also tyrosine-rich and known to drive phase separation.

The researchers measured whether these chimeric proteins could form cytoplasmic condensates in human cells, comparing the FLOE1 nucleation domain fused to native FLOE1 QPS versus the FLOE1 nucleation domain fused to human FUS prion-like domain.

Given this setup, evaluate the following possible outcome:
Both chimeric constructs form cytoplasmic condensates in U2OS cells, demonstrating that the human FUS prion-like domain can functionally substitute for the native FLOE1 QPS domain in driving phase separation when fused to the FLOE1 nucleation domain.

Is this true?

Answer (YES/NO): YES